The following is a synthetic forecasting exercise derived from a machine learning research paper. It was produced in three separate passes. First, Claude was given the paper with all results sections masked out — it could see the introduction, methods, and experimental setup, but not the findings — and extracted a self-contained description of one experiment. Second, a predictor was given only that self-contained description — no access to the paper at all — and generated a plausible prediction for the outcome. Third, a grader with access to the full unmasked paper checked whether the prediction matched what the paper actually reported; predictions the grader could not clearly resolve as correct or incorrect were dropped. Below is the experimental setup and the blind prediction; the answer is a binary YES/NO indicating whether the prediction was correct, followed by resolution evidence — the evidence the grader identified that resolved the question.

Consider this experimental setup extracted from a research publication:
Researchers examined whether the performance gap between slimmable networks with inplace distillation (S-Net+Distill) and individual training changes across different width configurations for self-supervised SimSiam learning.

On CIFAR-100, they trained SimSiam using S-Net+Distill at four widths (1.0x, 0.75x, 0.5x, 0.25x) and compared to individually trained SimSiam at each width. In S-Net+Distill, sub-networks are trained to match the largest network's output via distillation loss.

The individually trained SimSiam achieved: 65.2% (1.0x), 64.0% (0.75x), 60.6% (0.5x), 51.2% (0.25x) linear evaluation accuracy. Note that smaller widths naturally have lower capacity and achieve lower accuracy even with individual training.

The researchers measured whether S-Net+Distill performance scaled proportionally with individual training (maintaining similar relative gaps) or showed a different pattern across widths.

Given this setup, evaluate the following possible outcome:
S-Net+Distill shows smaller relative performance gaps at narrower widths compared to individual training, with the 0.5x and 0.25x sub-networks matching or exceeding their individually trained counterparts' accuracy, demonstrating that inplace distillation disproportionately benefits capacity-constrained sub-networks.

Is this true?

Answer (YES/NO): NO